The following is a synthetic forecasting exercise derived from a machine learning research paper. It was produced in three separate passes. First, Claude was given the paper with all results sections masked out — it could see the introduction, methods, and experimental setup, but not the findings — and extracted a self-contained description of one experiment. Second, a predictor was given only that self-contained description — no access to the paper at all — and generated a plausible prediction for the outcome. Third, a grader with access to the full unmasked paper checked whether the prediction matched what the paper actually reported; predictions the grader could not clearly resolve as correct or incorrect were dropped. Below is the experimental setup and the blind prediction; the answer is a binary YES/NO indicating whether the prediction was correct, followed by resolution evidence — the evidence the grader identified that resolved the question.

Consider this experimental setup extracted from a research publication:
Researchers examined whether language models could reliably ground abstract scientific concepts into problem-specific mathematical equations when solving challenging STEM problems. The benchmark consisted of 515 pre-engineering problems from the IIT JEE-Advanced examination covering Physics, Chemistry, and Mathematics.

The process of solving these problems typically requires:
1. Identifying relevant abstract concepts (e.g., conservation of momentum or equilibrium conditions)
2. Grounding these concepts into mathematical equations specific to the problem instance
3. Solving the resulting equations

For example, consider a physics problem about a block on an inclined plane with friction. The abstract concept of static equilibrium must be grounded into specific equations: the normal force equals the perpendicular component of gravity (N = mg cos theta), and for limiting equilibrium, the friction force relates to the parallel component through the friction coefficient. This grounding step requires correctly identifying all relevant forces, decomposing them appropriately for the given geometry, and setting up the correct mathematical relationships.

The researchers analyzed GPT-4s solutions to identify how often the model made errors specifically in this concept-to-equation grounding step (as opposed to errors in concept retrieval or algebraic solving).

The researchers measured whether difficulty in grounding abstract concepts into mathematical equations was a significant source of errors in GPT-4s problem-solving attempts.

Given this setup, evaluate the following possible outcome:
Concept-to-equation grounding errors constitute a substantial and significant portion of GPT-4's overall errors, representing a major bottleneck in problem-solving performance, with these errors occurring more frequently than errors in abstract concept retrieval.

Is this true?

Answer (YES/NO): NO